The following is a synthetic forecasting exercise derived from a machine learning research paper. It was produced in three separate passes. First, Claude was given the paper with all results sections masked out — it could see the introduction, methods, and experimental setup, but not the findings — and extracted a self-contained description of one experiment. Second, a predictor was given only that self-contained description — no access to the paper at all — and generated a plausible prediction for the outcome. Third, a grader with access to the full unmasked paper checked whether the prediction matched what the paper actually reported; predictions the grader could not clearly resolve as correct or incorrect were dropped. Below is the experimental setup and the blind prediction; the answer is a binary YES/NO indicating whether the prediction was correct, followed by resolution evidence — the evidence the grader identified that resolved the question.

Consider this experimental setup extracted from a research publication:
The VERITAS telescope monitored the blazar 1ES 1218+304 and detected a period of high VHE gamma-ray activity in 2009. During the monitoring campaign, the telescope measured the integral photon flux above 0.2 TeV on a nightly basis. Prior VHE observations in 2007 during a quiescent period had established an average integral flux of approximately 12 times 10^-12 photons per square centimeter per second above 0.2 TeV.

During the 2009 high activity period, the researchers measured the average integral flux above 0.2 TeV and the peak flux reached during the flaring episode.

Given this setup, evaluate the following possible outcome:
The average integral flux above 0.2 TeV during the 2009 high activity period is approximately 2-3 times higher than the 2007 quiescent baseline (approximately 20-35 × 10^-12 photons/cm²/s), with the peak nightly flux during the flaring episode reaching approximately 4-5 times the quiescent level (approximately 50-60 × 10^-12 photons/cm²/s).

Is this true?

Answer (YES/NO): NO